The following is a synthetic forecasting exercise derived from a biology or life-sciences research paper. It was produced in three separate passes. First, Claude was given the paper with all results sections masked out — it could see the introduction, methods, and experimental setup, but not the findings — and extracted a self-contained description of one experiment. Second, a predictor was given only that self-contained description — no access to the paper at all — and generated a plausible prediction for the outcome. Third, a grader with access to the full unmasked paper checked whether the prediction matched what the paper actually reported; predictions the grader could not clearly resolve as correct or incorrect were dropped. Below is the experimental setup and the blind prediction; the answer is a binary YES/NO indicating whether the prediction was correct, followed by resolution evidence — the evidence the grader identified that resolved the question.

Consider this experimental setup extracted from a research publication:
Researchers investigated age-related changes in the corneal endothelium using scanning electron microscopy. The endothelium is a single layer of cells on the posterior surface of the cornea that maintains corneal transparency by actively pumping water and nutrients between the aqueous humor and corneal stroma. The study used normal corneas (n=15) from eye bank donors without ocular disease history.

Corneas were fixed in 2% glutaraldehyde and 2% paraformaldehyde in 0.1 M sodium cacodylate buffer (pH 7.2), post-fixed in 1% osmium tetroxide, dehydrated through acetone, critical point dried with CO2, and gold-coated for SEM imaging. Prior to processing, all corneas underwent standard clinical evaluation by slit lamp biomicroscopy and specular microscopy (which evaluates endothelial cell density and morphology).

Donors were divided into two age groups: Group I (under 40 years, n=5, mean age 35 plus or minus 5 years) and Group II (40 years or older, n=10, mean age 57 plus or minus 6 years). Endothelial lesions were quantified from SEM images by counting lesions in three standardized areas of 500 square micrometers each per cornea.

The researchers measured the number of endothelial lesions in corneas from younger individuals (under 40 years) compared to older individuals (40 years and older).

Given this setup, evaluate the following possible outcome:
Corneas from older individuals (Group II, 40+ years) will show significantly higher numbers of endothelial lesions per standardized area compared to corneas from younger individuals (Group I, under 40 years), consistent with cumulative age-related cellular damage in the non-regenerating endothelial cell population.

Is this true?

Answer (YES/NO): YES